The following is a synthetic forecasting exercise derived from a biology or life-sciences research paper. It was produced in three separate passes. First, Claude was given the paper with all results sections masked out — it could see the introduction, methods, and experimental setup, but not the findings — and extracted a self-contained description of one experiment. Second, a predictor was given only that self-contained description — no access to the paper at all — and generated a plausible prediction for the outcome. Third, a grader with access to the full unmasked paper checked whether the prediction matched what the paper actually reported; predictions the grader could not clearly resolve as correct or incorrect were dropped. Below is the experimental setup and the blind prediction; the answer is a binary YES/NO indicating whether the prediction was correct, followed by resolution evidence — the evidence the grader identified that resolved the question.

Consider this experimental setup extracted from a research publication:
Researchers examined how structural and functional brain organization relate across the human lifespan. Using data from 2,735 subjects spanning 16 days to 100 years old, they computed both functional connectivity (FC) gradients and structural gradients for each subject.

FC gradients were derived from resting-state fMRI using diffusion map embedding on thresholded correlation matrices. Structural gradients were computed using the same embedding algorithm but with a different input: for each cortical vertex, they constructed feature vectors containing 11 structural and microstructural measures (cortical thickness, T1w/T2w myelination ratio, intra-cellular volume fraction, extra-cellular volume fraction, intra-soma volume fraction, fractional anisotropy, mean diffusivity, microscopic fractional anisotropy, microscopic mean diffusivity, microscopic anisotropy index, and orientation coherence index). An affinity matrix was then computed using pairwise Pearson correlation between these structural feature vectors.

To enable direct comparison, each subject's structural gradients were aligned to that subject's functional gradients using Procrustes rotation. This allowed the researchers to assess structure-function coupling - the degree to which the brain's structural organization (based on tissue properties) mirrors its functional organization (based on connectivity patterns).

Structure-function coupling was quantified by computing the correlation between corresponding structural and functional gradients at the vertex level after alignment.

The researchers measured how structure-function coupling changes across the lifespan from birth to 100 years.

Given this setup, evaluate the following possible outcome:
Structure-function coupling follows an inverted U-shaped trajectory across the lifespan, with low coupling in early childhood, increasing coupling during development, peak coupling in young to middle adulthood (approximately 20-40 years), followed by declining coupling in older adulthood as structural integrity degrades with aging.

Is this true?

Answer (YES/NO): NO